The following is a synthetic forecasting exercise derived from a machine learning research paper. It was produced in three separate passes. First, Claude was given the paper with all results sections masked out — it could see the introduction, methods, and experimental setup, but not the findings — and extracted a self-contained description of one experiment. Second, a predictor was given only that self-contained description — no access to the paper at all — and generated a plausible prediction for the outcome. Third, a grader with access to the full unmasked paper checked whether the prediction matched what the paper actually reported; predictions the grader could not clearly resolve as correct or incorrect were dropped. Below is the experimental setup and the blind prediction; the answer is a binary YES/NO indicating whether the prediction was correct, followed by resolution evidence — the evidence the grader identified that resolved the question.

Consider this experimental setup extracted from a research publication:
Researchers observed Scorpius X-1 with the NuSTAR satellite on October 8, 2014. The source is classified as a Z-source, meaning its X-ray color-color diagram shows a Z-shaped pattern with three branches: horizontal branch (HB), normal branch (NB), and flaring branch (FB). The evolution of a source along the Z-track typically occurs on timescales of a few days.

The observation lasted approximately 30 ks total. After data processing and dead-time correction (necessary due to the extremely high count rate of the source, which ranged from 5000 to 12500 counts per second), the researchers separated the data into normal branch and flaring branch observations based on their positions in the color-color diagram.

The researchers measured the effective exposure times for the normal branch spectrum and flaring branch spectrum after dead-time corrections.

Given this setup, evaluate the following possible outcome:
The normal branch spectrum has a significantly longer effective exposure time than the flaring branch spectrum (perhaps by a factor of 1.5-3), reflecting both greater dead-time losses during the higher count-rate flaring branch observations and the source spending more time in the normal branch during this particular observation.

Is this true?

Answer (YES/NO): YES